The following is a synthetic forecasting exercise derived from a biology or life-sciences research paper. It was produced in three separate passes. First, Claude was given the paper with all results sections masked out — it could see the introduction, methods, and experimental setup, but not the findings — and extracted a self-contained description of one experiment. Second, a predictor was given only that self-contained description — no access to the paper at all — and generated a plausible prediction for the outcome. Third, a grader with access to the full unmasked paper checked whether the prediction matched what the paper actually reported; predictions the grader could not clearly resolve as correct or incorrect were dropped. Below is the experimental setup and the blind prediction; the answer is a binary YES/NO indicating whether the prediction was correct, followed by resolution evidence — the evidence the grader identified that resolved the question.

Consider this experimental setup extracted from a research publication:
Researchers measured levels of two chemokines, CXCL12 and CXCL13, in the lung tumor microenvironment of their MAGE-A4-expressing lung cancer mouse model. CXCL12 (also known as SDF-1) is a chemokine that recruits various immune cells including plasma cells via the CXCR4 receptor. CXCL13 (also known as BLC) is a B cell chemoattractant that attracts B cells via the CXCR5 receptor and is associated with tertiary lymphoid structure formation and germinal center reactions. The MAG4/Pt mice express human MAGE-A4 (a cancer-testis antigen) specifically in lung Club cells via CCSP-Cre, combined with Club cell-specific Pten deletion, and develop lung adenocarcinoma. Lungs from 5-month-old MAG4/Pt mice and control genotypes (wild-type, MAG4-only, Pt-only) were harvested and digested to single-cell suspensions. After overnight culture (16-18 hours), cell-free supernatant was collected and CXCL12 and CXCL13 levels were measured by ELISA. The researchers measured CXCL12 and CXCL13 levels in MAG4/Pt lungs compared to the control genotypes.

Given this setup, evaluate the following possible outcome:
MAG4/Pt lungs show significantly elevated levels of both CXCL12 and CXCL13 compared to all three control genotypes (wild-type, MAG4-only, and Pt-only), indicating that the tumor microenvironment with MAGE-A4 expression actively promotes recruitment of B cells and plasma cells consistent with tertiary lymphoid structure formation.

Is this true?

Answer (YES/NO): NO